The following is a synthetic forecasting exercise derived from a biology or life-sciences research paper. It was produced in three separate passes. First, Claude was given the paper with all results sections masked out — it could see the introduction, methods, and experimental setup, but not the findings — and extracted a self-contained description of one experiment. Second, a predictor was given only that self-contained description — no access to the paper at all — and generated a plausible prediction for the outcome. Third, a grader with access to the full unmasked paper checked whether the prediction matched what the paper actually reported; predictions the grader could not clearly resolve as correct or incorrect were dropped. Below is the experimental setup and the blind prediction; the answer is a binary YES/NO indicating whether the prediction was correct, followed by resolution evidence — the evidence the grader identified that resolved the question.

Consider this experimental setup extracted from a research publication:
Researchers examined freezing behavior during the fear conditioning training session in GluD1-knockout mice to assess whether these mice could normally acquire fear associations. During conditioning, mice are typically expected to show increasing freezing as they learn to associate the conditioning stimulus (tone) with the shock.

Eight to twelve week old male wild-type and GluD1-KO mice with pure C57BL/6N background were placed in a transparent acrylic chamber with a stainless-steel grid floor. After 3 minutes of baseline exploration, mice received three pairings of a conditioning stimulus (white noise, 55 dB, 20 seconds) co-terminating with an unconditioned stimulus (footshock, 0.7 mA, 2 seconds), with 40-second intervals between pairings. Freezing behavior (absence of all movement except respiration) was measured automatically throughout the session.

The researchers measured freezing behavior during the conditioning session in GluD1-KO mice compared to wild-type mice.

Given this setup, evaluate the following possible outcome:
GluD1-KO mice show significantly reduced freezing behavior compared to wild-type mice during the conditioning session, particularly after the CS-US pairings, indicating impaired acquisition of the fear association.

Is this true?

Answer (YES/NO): NO